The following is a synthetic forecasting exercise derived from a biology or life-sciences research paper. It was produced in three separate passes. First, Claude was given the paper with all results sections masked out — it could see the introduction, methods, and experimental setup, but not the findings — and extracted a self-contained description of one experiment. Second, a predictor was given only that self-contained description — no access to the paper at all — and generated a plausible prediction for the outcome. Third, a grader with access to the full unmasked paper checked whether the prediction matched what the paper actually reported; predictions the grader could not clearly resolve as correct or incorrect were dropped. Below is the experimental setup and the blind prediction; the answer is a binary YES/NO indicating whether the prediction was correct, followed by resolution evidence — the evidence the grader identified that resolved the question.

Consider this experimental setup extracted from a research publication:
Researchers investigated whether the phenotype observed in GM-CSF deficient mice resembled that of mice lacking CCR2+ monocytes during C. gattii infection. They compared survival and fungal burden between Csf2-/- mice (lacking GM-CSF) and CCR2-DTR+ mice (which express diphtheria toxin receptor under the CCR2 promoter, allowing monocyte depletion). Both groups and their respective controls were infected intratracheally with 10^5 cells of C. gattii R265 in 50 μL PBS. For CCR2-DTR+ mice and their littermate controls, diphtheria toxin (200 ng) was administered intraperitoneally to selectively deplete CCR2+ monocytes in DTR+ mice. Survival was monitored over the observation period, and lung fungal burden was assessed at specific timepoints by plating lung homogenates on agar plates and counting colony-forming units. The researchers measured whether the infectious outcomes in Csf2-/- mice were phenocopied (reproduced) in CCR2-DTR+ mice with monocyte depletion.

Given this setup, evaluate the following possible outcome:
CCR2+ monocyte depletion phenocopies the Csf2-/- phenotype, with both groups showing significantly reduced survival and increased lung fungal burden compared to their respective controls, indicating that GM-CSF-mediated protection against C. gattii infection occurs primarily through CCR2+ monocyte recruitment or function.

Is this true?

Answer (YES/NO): NO